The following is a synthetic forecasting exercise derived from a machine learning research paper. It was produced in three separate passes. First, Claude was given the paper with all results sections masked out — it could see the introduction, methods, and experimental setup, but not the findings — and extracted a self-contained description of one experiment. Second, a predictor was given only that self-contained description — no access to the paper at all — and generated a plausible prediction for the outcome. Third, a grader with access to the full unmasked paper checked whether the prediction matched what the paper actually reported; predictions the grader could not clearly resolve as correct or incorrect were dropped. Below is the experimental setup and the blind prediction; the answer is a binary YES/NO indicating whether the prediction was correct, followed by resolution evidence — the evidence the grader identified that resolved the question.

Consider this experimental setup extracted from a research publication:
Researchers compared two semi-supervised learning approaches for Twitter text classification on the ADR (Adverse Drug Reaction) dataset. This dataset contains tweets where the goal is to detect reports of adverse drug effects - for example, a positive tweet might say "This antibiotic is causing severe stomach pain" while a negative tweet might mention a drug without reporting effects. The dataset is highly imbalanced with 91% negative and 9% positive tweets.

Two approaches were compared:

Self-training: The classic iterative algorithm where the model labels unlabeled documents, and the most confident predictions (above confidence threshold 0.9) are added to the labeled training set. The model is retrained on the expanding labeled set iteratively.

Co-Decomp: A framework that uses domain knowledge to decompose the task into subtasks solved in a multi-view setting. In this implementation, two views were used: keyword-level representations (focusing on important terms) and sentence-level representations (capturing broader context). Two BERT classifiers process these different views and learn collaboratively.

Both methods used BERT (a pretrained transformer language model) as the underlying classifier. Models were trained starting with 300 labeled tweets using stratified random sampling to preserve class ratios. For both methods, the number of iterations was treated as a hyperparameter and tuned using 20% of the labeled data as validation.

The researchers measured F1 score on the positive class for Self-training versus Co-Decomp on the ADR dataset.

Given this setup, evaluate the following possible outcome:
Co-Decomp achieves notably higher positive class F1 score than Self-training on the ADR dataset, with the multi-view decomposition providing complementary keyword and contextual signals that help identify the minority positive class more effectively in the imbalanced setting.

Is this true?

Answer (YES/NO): NO